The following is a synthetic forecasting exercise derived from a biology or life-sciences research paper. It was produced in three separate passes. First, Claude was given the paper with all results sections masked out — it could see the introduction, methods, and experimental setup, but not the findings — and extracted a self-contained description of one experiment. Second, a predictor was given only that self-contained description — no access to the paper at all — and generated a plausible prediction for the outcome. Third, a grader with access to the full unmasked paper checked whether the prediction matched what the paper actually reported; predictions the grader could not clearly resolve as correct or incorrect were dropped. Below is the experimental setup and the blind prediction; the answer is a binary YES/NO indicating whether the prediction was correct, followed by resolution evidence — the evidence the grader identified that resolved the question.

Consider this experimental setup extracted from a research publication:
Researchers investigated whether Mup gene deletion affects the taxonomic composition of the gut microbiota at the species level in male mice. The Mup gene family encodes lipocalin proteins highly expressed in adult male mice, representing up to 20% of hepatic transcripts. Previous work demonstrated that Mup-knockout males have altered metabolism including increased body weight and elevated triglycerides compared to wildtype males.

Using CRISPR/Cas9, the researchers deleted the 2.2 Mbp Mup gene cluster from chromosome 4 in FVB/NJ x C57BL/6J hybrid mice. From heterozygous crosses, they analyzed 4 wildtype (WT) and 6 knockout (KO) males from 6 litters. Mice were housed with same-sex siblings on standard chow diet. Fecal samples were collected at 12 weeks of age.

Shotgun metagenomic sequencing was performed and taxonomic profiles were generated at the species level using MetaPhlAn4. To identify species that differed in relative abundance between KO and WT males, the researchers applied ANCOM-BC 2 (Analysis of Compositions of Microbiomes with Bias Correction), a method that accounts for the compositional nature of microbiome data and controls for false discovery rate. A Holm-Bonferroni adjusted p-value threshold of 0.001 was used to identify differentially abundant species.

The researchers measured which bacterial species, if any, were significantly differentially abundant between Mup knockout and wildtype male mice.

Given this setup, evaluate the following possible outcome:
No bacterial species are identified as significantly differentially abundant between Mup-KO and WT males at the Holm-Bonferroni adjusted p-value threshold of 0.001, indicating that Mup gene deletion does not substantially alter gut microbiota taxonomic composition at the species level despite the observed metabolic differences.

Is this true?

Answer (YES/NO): NO